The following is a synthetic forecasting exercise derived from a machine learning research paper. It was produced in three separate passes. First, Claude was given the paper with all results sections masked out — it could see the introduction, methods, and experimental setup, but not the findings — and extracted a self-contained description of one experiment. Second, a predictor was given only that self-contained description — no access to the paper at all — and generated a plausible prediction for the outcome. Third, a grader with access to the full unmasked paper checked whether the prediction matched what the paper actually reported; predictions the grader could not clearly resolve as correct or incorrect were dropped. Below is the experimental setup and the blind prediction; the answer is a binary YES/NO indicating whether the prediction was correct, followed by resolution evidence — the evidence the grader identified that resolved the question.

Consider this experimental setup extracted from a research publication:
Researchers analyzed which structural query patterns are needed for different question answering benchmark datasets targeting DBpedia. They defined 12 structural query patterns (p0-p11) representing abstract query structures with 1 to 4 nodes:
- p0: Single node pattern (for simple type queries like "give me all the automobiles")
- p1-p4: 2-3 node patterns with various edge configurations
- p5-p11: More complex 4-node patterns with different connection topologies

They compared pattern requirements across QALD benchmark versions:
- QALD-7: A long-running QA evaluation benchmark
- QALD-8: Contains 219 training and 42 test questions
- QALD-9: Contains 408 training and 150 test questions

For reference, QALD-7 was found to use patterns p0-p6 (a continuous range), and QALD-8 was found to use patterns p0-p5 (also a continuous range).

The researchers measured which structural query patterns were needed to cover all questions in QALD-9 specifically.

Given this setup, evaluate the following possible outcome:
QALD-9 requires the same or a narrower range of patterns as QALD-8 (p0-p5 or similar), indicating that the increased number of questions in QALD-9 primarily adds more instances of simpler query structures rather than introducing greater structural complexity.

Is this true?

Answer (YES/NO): NO